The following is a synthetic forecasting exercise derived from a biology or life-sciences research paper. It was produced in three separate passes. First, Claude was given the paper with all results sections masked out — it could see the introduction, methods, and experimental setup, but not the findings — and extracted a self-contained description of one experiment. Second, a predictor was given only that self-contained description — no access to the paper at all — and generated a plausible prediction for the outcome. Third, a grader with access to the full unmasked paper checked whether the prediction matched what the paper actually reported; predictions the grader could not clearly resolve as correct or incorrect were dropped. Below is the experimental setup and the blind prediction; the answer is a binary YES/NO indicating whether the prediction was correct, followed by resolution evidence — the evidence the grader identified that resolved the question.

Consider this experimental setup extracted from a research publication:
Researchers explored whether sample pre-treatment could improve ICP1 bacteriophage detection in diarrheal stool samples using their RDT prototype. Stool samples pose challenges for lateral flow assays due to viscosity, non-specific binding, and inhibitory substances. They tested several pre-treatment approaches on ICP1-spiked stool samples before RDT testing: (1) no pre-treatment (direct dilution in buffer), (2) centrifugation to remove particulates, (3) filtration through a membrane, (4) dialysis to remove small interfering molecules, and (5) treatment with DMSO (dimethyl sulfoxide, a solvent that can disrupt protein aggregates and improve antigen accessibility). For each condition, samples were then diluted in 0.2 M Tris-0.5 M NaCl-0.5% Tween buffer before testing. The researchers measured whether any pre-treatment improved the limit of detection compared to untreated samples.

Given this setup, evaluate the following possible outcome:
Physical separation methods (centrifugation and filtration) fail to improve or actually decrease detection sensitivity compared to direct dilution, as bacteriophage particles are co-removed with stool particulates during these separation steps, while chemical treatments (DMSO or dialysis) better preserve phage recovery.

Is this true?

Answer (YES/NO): NO